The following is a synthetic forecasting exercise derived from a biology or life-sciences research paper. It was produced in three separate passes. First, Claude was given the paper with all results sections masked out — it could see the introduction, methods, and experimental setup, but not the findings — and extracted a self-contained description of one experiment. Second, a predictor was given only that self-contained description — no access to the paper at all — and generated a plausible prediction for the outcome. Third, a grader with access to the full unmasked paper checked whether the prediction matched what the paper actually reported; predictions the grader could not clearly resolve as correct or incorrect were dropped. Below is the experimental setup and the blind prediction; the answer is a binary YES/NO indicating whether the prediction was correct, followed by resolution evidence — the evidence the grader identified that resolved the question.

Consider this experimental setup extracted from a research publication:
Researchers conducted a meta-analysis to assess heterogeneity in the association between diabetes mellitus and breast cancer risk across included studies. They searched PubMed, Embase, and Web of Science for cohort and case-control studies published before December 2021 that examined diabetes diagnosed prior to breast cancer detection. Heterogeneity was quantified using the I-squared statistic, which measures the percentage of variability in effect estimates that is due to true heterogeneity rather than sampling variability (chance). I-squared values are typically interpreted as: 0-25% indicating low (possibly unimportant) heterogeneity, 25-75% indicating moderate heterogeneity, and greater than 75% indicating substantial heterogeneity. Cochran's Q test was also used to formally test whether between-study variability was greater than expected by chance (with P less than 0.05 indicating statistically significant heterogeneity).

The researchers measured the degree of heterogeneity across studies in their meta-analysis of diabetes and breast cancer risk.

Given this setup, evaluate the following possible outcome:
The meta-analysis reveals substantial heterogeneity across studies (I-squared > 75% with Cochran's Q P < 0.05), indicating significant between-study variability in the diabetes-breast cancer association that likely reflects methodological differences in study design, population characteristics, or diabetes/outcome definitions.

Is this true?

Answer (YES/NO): YES